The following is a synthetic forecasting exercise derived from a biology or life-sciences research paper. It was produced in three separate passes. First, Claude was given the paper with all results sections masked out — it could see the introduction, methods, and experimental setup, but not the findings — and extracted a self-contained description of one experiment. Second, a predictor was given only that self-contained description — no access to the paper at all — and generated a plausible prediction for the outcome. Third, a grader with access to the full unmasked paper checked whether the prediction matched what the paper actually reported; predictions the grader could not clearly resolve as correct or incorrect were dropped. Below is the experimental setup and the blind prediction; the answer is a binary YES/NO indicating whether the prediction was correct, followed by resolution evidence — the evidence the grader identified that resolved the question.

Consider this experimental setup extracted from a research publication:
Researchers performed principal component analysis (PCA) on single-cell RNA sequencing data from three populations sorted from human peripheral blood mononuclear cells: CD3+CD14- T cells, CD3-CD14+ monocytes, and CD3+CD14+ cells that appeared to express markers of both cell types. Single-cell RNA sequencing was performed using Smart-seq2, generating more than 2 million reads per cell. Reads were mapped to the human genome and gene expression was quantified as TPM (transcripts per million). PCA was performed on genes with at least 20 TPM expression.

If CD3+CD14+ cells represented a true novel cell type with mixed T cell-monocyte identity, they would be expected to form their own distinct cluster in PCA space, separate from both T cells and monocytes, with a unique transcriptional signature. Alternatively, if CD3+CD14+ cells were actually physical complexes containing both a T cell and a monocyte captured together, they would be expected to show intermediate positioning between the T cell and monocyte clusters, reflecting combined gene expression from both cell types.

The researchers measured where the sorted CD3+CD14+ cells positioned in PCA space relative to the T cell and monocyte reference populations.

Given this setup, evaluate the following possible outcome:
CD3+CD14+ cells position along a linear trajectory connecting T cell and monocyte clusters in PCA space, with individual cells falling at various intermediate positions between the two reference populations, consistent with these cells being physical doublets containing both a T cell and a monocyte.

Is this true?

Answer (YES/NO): YES